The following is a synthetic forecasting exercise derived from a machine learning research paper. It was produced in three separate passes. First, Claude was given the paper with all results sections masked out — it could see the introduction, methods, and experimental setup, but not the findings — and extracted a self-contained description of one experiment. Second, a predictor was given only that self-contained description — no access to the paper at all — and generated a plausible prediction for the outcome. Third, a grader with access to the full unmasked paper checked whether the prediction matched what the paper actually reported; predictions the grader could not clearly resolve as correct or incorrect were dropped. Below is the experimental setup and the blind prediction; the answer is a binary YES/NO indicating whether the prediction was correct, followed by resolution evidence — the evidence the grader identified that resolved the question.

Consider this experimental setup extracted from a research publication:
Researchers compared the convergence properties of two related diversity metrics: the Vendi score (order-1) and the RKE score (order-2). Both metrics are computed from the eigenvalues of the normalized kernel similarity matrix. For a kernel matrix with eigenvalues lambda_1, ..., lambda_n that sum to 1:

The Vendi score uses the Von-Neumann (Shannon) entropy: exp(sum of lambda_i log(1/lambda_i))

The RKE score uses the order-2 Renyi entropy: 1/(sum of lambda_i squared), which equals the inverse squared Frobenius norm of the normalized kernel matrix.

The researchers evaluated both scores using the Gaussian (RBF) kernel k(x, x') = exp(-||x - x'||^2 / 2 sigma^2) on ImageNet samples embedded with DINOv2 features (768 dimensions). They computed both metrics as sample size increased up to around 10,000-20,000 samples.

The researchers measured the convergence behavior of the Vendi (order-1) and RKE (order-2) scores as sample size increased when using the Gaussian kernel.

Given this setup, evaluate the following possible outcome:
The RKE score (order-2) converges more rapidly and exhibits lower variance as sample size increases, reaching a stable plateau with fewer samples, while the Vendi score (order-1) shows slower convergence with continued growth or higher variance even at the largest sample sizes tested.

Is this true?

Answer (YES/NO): YES